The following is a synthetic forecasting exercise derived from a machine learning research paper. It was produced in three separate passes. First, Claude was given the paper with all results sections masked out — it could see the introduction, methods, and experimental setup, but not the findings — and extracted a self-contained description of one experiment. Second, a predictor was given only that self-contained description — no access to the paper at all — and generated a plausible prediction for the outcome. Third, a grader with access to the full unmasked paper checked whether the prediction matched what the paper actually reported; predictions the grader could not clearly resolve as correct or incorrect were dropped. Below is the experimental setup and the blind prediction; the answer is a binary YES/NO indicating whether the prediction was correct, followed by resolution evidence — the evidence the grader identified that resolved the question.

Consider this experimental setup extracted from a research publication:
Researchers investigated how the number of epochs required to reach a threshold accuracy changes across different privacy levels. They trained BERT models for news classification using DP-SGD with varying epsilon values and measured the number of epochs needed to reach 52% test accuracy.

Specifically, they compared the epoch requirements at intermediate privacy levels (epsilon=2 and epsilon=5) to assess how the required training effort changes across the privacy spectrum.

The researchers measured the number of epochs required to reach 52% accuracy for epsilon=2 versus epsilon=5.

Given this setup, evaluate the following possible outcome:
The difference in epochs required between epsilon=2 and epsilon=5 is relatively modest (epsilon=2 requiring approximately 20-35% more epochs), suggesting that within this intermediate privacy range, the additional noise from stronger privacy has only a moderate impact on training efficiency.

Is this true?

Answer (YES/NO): YES